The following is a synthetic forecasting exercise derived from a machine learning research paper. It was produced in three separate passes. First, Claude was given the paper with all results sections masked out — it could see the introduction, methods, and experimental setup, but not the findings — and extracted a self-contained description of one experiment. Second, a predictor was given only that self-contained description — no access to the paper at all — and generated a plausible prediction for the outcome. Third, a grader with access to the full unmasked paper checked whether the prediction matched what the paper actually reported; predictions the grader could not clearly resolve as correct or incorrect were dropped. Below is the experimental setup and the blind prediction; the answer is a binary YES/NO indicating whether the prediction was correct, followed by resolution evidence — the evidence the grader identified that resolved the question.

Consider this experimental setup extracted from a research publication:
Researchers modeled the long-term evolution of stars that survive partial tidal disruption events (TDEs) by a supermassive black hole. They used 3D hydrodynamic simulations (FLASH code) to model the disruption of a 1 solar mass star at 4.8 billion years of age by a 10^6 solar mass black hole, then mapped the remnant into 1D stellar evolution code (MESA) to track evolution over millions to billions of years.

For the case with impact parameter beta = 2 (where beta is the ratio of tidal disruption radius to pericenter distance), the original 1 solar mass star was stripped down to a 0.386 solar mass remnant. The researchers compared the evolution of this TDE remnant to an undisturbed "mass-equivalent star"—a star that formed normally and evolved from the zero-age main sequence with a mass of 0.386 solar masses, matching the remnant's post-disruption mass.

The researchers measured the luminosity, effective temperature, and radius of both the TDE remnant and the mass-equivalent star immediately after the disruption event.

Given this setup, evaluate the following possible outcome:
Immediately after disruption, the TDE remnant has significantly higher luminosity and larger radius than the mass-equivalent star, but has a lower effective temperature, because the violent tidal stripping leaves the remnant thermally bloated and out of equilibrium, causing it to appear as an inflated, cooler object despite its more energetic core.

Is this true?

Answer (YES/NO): NO